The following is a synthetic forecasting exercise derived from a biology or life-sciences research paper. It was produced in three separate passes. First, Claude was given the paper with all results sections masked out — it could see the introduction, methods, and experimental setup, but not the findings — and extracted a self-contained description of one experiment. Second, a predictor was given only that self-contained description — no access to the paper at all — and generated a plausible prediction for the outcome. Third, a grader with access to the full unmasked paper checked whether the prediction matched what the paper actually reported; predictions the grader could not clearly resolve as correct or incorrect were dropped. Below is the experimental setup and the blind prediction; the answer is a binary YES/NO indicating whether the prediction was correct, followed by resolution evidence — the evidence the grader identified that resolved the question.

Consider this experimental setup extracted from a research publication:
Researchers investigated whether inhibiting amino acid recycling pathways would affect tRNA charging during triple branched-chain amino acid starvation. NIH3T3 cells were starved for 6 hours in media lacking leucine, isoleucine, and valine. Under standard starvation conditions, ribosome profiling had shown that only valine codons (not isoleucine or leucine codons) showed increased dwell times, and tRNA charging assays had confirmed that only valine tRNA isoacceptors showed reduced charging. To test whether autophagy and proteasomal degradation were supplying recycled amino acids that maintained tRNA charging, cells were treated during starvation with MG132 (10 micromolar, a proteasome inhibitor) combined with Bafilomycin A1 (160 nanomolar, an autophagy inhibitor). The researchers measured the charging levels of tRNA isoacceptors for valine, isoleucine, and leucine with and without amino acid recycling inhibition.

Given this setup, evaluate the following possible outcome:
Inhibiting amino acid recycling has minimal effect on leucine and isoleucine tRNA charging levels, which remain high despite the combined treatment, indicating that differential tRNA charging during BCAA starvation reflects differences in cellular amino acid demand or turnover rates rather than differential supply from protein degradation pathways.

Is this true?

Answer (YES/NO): YES